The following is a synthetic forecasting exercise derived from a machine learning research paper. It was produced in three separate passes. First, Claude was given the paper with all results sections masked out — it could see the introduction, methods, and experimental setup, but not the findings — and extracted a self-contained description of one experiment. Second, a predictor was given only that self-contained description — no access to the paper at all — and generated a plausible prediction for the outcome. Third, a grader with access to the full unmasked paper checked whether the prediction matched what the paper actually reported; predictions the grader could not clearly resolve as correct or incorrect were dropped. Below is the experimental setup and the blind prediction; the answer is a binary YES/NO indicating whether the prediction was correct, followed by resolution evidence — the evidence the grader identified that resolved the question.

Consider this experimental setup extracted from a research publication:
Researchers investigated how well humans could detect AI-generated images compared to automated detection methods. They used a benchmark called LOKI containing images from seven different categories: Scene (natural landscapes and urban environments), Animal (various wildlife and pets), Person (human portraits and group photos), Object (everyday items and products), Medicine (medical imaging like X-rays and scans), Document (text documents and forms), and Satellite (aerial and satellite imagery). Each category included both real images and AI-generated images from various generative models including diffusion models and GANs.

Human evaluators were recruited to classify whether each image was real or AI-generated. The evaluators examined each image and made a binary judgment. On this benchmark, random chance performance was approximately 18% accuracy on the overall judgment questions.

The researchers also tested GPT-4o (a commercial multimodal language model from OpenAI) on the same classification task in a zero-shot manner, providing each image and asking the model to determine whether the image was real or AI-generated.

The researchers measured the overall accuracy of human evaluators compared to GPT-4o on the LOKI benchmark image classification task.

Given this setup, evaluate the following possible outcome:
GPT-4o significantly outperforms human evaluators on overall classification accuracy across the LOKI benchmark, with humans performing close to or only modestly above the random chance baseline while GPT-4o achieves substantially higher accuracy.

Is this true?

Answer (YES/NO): YES